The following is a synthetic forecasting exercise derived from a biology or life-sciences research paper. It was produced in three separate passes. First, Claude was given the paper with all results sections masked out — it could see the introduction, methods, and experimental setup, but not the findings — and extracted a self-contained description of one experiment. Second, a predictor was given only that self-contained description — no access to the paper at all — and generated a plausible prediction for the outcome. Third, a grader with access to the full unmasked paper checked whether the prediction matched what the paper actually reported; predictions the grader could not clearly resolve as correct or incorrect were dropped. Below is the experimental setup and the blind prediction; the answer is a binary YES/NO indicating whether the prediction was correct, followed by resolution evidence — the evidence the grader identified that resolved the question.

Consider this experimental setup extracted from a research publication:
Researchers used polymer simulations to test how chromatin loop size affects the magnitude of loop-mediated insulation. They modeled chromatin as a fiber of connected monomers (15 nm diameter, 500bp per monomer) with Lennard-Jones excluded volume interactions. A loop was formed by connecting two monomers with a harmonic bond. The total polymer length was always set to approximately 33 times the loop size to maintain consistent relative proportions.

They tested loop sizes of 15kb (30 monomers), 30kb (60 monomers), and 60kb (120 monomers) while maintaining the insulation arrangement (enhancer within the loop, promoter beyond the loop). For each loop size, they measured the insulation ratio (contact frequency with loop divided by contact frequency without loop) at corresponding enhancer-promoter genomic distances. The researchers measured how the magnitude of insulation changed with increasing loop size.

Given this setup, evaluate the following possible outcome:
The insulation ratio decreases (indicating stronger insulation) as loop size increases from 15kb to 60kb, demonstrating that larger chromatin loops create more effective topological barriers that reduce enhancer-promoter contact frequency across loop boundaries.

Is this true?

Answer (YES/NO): NO